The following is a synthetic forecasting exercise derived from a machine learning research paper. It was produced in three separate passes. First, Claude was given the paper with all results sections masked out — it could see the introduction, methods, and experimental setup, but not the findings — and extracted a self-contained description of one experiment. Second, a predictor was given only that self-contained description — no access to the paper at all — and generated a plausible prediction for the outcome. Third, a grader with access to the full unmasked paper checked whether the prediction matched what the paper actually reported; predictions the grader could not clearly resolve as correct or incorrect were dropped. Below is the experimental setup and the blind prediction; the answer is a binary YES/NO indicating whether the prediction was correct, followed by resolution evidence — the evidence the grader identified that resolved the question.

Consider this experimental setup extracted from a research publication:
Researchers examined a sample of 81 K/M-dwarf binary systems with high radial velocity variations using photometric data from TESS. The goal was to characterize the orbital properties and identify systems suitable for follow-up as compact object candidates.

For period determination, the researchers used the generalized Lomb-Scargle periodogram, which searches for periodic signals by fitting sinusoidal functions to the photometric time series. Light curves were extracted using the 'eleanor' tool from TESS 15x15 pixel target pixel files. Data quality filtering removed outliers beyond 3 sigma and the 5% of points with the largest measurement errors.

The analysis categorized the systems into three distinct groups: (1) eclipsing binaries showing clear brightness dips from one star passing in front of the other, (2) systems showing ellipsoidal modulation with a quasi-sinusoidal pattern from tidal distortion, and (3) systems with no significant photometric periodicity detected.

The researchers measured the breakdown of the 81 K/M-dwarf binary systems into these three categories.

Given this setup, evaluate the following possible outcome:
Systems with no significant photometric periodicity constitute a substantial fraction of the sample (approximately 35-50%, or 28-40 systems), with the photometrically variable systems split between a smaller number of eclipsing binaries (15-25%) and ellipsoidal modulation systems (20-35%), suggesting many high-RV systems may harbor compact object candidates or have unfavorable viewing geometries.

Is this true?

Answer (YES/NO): NO